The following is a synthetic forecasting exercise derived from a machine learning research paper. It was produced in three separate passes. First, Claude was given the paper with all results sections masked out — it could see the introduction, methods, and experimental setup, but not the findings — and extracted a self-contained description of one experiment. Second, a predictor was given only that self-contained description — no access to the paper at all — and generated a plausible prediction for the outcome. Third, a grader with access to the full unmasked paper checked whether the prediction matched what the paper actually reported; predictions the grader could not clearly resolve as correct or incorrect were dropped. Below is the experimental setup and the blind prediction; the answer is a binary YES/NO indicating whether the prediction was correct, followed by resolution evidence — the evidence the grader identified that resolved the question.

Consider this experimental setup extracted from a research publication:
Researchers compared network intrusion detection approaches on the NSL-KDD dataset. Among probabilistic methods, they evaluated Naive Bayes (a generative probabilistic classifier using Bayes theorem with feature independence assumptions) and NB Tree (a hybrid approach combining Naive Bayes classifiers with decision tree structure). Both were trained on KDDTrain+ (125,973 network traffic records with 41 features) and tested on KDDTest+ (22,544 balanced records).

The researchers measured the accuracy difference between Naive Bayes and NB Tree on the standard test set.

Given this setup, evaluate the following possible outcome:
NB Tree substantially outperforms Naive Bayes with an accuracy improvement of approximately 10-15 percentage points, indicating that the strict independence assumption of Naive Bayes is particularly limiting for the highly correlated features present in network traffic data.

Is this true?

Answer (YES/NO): NO